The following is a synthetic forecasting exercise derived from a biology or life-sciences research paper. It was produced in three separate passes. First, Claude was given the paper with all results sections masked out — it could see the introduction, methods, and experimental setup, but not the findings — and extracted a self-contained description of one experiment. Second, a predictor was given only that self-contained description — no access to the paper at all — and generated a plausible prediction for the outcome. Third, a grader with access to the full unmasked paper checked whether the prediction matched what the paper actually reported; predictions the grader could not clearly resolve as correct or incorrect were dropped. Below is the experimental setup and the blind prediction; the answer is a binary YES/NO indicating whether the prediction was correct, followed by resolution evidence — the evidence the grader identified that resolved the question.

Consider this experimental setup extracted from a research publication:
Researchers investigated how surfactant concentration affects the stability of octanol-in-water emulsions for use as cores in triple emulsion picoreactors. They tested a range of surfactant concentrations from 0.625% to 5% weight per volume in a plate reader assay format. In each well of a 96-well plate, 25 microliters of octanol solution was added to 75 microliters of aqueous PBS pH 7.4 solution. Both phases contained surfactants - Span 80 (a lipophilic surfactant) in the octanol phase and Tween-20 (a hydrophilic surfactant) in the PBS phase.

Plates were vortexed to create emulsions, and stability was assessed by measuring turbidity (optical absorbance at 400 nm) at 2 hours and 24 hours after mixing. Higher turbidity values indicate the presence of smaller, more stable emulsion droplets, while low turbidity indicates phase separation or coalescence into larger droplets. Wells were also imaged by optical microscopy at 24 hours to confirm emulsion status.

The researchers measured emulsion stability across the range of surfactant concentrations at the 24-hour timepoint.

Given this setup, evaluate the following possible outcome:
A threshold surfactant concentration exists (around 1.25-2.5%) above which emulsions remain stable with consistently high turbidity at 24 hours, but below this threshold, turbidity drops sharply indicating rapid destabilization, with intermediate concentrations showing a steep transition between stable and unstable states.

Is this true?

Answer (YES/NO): NO